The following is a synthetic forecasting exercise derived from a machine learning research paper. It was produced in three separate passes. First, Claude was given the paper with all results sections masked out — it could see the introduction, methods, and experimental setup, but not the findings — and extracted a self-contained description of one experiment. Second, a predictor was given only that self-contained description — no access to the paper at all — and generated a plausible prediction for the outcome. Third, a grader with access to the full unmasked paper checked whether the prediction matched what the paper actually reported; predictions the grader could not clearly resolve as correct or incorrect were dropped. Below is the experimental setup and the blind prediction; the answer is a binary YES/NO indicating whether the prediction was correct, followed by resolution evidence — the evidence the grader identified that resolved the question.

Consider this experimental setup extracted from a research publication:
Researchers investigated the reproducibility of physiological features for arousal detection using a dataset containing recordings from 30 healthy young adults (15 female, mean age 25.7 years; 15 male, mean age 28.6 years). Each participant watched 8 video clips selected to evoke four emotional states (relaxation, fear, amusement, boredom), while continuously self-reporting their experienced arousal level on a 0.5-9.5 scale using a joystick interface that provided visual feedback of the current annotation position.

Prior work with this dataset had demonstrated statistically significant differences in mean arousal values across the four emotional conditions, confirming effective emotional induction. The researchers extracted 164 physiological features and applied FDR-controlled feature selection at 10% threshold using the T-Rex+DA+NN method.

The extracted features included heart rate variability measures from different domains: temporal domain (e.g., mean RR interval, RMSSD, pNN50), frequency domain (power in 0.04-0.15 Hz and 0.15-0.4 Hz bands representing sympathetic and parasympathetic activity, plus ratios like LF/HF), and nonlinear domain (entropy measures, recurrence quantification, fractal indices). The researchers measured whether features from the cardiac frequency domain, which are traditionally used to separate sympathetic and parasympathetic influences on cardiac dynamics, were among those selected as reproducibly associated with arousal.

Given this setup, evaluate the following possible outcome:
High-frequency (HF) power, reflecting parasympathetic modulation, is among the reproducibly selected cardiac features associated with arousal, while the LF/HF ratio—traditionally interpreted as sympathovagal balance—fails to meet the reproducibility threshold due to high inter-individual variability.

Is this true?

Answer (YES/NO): NO